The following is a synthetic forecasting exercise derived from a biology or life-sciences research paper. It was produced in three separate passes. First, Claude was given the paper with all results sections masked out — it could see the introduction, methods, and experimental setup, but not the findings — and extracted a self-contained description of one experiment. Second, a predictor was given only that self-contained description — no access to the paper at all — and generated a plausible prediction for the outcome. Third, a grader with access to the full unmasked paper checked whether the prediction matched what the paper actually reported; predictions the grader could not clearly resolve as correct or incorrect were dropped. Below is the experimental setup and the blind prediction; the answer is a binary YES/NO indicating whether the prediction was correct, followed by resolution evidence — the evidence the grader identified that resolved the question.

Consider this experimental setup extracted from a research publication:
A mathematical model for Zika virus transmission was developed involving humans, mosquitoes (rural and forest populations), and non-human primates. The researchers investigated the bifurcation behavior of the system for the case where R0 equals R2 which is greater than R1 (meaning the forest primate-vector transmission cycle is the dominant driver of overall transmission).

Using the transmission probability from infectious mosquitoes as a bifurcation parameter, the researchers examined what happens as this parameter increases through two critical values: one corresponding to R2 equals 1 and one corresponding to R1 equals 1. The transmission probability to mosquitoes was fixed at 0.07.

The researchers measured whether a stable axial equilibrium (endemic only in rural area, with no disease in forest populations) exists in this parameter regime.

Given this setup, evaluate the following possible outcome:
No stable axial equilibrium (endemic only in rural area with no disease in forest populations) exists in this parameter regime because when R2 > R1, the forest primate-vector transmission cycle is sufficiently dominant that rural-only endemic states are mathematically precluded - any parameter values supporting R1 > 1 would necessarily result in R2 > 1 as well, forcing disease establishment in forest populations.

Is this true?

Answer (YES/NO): NO